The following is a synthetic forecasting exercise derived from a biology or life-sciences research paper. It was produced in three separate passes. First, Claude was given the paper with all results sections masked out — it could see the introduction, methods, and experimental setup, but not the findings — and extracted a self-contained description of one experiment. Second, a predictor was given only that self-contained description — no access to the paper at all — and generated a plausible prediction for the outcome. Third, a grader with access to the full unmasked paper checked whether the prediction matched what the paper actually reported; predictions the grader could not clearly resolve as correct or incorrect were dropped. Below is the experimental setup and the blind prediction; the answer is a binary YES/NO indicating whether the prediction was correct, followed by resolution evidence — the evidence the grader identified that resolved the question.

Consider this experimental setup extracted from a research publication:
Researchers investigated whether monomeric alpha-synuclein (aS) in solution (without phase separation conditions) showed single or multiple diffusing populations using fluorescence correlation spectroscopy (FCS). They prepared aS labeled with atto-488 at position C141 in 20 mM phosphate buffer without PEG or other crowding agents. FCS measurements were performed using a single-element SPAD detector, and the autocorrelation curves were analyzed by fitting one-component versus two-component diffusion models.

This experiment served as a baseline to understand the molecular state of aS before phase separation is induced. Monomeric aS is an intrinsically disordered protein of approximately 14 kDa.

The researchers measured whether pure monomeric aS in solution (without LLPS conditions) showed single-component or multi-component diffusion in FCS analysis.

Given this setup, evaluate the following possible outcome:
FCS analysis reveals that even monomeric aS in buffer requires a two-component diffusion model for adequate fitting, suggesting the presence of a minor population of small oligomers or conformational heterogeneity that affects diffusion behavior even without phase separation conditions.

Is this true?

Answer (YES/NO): NO